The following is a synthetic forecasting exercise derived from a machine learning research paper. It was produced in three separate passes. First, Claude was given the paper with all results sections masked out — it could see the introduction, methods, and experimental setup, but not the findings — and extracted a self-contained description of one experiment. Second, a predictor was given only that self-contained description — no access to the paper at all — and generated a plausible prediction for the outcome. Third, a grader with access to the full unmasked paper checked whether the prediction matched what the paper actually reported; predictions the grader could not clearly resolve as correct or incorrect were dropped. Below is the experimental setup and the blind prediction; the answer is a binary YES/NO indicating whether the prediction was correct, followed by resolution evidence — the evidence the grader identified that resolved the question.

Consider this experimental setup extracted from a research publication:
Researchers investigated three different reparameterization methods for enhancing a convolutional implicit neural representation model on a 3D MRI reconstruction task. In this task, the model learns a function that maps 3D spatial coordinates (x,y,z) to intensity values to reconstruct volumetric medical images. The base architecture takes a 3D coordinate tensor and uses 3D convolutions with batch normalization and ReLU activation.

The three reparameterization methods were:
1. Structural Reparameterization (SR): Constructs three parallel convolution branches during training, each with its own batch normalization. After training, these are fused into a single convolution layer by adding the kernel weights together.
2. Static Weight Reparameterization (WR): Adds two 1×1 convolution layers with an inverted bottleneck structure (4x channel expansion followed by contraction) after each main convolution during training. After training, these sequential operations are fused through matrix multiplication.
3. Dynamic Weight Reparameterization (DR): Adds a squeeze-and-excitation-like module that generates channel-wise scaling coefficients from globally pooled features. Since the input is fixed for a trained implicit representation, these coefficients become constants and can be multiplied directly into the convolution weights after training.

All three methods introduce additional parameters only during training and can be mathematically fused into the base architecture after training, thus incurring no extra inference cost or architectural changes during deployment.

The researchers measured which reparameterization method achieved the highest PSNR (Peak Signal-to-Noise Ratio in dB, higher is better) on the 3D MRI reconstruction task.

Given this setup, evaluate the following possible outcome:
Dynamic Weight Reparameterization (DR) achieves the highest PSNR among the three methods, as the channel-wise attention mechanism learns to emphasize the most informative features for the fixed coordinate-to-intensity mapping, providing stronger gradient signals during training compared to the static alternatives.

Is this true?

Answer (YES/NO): YES